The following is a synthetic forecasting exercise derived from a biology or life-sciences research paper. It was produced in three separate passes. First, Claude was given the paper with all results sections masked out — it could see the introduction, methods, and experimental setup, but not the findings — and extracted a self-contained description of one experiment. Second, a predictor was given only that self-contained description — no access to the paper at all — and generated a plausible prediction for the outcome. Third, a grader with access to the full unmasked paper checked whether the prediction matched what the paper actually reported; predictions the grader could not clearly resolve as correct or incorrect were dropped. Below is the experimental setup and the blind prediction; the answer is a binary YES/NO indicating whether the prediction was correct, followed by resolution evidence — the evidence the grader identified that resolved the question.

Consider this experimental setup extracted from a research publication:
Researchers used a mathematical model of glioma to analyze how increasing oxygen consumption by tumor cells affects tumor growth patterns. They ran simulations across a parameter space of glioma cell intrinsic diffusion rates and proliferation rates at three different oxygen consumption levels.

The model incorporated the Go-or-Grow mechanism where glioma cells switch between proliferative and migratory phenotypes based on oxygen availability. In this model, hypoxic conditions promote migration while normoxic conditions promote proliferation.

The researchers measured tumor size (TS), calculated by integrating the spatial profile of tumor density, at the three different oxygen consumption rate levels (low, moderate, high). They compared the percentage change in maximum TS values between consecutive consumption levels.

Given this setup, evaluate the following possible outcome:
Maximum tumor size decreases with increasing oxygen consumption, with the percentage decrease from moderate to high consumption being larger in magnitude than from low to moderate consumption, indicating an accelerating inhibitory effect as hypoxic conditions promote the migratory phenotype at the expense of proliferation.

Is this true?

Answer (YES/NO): YES